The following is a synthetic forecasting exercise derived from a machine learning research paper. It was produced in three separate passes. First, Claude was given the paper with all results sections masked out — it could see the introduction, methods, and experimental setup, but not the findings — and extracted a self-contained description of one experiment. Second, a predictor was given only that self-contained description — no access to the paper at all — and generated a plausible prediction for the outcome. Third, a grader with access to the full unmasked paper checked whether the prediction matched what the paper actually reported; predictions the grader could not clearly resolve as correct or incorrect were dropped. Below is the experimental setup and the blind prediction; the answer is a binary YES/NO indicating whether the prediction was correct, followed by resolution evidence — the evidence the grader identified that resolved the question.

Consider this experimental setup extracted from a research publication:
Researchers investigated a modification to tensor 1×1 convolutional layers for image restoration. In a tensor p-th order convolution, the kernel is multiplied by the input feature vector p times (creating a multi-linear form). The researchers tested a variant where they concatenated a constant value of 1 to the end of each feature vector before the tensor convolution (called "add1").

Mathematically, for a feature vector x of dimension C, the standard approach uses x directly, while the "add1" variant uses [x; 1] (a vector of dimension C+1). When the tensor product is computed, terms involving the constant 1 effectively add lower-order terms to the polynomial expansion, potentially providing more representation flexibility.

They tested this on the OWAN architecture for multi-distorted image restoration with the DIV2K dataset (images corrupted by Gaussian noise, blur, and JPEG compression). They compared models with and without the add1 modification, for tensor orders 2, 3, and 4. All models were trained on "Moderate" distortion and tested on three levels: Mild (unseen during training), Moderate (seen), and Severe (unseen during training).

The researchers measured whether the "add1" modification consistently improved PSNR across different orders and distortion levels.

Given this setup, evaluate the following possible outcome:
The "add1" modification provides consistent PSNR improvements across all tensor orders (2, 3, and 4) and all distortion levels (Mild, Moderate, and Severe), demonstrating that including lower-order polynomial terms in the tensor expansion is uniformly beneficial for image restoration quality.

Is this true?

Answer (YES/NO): NO